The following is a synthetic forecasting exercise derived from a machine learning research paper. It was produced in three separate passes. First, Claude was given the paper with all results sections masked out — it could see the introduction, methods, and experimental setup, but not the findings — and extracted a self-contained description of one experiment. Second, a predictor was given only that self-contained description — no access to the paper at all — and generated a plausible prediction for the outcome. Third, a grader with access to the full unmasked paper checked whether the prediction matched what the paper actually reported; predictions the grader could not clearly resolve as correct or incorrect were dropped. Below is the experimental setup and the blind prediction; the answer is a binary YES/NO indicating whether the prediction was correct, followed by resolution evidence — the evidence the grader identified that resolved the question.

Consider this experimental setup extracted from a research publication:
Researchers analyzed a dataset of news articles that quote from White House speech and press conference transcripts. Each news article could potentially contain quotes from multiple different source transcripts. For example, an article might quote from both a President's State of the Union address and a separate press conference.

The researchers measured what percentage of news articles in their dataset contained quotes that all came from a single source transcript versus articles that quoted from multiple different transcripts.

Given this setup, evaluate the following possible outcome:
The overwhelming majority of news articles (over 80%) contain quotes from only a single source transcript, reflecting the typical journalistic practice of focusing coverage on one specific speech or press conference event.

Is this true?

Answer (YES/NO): YES